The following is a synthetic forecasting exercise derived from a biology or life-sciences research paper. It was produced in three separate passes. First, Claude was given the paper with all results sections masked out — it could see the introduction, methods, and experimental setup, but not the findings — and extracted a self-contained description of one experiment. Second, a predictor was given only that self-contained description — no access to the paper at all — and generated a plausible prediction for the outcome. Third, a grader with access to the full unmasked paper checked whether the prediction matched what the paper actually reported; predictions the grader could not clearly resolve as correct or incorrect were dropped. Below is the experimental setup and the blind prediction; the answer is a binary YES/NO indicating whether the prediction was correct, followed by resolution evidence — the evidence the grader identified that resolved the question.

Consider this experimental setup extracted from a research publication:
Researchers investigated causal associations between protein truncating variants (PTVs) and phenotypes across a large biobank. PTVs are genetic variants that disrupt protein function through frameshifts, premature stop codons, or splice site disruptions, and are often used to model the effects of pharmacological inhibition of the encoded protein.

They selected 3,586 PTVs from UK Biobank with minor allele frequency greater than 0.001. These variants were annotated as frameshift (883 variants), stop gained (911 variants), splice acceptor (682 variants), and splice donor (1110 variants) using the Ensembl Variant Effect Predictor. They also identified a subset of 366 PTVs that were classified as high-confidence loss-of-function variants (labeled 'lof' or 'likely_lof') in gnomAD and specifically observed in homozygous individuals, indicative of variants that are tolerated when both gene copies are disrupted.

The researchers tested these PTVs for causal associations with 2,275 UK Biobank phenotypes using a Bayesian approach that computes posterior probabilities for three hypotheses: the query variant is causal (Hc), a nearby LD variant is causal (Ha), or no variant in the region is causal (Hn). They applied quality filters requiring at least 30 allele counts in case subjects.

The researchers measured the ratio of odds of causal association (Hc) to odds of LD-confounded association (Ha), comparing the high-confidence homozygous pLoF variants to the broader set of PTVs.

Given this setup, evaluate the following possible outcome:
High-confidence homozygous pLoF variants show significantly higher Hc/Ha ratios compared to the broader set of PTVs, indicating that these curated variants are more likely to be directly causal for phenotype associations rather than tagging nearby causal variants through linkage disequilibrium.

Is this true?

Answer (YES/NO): YES